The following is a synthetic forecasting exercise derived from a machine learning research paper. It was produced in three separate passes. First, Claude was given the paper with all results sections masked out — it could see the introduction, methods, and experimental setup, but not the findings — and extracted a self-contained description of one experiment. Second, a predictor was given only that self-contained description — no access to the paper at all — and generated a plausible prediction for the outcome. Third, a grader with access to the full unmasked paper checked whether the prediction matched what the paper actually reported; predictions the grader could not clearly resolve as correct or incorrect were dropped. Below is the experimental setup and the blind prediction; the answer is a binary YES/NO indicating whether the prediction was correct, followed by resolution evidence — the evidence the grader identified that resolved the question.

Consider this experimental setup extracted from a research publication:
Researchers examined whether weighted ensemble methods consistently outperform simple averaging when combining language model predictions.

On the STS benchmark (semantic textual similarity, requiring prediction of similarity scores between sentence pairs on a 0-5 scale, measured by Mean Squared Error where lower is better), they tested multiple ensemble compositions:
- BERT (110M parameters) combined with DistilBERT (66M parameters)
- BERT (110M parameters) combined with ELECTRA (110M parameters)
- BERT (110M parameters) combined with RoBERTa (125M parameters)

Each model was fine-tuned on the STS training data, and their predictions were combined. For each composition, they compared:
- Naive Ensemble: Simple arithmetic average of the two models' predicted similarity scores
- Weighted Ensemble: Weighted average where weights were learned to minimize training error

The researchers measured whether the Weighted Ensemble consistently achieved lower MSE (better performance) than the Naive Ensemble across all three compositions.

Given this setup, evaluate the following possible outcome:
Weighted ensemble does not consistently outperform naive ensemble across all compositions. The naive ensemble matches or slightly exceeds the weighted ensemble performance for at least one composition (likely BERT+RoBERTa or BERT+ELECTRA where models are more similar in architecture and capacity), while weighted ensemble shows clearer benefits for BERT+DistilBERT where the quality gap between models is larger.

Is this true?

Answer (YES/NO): NO